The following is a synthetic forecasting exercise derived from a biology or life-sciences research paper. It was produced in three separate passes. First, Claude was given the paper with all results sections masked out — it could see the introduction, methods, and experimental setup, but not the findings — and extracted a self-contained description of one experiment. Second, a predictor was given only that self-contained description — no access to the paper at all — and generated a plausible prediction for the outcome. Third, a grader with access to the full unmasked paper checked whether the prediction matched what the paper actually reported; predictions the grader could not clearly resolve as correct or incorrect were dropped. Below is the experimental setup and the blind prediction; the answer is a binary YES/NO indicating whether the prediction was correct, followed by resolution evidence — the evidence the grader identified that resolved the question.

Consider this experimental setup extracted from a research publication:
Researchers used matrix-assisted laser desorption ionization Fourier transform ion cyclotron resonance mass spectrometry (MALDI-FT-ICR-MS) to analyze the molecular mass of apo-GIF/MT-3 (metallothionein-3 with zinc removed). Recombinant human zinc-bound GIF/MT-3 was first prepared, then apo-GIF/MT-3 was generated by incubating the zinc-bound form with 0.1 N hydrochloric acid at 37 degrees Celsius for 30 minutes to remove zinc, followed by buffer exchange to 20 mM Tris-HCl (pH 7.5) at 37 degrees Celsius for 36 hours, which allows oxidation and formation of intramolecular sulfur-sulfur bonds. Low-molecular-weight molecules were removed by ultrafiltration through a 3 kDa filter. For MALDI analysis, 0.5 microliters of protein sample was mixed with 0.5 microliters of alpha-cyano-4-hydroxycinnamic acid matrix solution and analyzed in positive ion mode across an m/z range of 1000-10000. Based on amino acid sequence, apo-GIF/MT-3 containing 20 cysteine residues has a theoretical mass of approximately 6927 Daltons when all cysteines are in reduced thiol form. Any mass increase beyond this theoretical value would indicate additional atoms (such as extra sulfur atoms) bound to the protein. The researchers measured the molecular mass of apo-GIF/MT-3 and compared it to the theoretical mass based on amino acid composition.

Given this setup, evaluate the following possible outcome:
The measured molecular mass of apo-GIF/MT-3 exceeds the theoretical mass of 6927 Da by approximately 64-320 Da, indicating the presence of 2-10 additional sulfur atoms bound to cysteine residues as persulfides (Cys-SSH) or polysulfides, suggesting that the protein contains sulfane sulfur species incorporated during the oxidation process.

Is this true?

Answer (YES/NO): NO